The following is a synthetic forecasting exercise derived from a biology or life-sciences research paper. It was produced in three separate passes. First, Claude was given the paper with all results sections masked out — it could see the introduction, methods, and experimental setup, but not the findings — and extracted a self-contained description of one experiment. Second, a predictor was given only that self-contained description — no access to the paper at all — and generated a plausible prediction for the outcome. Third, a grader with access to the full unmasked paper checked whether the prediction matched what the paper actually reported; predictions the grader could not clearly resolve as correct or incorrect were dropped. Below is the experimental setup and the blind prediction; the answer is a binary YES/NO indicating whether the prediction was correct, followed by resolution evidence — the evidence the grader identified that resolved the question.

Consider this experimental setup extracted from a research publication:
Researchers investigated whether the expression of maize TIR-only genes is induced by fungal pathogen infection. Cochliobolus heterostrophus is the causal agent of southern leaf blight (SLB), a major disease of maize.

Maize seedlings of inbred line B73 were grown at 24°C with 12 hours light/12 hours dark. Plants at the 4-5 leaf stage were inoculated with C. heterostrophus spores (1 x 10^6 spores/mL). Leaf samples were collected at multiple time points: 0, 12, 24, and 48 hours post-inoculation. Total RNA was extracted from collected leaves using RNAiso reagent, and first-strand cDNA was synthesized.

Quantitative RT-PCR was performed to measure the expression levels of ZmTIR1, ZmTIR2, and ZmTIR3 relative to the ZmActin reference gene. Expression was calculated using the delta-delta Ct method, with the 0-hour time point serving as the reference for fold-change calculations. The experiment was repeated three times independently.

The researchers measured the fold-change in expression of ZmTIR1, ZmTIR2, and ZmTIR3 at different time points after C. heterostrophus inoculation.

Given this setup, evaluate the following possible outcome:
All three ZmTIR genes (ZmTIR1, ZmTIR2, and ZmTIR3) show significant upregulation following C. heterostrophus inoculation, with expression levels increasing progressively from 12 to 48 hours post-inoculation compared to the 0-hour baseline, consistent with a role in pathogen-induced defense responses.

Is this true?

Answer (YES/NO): NO